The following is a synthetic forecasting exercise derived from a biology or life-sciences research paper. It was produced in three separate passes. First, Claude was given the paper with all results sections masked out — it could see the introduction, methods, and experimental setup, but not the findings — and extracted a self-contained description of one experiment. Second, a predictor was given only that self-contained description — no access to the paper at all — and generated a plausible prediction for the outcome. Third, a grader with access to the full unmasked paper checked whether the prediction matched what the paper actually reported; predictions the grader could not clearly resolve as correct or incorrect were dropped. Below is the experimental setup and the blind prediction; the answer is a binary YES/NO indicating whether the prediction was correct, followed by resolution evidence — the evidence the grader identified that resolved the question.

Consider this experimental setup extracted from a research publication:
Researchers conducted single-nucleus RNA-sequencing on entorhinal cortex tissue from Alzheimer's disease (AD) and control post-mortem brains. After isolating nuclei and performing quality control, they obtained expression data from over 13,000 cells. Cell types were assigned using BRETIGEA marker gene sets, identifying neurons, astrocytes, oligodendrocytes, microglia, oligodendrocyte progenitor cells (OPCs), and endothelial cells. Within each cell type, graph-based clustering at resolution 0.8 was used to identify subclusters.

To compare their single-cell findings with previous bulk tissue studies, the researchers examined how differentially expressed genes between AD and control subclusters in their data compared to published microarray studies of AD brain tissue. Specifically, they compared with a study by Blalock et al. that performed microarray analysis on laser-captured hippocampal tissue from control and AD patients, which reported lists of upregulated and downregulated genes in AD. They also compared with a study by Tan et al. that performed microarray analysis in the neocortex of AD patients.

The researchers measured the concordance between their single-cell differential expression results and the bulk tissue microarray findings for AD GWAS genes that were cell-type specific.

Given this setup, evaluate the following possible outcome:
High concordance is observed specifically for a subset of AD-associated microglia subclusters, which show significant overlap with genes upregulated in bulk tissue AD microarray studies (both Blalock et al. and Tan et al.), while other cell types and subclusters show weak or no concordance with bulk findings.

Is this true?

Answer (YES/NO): NO